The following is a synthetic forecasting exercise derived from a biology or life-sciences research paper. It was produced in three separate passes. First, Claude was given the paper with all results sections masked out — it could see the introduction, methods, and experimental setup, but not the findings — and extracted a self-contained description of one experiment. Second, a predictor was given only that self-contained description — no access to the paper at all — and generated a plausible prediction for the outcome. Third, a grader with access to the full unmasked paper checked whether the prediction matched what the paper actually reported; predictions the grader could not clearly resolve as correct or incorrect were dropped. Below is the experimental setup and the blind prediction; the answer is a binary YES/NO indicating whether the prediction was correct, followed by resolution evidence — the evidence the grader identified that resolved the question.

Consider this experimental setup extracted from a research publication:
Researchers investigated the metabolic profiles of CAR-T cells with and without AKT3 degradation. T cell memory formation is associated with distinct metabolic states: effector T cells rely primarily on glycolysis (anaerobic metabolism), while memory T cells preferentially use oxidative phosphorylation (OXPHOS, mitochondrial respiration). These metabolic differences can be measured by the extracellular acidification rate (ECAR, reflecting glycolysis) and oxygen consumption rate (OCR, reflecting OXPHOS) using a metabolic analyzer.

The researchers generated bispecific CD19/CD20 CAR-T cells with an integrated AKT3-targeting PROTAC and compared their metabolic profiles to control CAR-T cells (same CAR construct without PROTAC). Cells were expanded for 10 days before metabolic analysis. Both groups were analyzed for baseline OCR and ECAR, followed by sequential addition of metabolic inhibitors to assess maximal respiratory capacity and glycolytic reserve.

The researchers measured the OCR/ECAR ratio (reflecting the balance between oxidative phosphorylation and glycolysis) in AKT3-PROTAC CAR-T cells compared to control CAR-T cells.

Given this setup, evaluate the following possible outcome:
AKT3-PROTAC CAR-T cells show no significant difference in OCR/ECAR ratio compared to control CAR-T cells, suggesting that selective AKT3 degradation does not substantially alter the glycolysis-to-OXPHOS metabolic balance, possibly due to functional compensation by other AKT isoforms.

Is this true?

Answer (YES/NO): NO